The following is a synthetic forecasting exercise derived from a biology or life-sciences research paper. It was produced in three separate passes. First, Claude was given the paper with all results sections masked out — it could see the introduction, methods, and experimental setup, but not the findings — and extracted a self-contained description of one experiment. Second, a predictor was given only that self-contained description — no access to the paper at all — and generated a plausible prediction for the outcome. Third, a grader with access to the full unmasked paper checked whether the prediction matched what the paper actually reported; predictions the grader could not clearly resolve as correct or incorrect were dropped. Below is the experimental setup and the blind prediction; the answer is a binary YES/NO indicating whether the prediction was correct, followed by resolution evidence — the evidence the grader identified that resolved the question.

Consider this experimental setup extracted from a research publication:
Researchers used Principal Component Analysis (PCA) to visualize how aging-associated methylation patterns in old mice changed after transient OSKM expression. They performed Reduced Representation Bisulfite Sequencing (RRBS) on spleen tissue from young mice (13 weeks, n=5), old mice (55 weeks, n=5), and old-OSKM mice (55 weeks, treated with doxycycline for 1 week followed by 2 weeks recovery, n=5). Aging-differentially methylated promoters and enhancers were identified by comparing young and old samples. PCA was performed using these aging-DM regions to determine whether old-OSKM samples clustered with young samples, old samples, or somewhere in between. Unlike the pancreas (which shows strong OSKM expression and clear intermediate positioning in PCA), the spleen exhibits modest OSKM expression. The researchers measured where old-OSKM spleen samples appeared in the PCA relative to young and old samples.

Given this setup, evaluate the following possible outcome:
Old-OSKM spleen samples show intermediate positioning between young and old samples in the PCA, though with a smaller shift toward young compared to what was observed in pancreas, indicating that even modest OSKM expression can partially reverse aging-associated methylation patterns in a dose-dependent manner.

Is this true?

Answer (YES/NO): NO